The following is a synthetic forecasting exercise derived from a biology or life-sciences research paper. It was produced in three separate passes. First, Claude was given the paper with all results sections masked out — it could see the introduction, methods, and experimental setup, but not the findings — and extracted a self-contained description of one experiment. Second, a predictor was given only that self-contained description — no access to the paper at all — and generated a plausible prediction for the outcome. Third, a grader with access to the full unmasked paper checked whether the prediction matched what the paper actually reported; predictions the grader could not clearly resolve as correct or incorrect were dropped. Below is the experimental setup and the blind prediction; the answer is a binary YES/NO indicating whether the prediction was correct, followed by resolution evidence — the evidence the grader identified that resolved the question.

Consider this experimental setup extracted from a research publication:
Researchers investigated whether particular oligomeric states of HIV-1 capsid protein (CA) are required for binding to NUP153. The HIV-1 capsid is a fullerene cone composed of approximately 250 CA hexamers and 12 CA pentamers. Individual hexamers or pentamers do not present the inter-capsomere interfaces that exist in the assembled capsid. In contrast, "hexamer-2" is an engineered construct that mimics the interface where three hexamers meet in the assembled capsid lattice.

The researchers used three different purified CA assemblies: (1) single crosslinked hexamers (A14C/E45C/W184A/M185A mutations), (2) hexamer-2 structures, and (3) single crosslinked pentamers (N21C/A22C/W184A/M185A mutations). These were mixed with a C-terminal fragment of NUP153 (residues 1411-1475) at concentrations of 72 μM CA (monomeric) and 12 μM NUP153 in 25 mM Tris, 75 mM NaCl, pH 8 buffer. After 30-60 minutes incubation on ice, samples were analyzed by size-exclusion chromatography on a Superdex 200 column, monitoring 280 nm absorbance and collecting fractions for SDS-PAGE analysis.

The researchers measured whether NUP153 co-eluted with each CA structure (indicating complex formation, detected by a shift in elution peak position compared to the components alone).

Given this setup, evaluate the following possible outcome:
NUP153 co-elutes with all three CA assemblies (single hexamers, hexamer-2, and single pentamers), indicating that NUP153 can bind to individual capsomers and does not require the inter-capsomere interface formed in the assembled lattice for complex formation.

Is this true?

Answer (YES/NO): NO